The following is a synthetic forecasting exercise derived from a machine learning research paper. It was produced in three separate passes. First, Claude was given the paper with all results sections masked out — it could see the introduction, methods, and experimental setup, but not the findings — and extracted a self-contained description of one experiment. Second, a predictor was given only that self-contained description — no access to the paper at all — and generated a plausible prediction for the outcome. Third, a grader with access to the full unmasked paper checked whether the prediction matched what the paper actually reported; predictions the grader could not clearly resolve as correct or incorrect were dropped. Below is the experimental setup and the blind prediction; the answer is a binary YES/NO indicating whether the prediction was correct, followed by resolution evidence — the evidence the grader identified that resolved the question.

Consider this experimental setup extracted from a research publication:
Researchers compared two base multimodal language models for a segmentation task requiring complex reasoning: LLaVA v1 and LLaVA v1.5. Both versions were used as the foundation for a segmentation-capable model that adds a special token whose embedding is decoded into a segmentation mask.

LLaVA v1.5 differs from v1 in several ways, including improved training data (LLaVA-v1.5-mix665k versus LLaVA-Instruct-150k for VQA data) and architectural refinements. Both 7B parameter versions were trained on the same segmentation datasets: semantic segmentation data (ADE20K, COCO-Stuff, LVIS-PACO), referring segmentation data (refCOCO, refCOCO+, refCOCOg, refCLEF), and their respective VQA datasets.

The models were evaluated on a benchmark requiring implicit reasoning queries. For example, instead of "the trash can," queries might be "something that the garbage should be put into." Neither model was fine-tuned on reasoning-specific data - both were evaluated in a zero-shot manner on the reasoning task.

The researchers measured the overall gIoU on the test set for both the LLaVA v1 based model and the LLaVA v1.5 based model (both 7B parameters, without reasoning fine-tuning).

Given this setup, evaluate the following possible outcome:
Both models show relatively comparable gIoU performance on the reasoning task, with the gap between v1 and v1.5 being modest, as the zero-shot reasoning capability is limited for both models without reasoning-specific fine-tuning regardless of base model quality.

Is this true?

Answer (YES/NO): NO